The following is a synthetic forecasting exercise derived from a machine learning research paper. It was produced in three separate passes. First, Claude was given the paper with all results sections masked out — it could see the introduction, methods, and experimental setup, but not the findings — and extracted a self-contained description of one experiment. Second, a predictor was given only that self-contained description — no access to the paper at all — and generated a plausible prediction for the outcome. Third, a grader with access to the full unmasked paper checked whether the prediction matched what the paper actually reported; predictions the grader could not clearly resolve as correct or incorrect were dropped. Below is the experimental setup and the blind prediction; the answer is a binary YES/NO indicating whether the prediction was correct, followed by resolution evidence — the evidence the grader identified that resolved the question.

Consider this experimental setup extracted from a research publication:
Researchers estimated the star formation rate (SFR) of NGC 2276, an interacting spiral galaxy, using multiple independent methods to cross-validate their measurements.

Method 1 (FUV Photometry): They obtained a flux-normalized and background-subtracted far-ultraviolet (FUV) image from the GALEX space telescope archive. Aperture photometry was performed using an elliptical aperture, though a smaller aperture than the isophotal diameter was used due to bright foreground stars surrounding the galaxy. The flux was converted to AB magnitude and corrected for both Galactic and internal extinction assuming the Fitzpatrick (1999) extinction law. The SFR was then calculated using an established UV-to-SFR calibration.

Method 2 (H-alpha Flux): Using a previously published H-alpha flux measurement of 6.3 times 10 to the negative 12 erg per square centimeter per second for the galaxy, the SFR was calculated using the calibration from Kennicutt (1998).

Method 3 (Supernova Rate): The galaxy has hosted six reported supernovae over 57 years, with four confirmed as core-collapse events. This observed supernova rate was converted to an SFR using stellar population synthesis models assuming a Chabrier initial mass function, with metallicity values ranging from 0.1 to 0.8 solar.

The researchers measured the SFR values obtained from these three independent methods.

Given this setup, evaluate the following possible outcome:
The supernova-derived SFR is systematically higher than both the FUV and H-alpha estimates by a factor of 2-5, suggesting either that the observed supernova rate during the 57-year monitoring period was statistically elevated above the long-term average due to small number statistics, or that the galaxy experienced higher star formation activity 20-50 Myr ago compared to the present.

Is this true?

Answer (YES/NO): NO